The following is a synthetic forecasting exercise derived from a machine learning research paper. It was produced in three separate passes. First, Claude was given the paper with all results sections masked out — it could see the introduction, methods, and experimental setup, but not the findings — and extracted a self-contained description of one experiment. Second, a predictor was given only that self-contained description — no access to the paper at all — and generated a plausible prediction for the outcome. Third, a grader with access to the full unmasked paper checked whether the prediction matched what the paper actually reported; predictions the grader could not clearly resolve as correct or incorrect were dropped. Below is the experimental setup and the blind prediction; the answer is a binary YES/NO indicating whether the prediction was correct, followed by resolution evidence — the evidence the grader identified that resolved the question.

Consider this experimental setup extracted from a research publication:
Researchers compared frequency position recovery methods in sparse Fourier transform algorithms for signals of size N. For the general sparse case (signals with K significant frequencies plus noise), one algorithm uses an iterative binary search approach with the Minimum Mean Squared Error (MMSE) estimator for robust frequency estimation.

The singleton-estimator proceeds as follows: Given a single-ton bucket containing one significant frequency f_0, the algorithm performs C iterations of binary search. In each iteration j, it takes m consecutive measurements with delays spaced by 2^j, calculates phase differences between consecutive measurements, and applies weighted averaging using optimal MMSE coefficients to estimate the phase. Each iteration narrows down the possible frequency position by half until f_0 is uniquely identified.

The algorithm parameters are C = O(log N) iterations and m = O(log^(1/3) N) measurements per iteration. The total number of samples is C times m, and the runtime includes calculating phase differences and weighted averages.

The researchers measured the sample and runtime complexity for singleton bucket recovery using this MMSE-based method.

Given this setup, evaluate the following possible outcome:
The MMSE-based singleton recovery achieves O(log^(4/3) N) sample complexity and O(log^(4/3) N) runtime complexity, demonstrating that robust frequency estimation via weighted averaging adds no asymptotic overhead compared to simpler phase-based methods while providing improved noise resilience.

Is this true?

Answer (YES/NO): NO